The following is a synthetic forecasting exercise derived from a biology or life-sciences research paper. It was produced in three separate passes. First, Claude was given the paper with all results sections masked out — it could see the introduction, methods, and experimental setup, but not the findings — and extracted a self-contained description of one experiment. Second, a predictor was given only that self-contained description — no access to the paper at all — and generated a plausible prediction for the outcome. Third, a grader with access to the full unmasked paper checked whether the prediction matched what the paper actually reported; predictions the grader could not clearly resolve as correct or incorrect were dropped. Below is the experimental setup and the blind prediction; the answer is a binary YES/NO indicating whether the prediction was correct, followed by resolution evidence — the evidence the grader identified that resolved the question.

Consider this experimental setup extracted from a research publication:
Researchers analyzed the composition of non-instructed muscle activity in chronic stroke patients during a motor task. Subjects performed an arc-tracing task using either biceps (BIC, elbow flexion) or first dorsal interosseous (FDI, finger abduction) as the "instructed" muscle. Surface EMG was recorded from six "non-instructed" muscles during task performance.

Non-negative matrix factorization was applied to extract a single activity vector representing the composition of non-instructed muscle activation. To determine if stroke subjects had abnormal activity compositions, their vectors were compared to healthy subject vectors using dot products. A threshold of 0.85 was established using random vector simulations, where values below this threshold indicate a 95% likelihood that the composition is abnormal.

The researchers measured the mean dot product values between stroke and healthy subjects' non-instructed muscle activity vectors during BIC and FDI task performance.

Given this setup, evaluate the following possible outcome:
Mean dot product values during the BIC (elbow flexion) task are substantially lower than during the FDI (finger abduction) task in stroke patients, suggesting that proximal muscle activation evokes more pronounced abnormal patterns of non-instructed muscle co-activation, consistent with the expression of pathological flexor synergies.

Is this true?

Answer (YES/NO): NO